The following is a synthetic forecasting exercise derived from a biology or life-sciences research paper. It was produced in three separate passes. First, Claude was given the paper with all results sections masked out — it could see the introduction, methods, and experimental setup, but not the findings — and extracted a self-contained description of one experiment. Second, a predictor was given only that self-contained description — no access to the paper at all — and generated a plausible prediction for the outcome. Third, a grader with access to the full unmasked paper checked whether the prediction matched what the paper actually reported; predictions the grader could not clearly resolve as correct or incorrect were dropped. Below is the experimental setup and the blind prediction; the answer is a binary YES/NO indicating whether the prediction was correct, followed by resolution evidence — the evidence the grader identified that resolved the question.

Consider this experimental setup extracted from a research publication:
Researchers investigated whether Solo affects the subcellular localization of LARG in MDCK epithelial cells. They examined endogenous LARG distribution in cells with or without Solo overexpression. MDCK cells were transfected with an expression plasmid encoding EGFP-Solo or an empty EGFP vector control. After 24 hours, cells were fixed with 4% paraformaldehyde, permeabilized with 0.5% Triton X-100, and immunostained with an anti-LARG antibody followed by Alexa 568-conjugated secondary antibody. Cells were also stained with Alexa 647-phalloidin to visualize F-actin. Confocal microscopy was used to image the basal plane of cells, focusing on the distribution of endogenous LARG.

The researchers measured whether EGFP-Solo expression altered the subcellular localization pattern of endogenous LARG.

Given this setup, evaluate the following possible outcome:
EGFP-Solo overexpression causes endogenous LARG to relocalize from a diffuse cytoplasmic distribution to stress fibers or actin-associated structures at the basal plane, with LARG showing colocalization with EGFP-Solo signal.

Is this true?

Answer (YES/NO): YES